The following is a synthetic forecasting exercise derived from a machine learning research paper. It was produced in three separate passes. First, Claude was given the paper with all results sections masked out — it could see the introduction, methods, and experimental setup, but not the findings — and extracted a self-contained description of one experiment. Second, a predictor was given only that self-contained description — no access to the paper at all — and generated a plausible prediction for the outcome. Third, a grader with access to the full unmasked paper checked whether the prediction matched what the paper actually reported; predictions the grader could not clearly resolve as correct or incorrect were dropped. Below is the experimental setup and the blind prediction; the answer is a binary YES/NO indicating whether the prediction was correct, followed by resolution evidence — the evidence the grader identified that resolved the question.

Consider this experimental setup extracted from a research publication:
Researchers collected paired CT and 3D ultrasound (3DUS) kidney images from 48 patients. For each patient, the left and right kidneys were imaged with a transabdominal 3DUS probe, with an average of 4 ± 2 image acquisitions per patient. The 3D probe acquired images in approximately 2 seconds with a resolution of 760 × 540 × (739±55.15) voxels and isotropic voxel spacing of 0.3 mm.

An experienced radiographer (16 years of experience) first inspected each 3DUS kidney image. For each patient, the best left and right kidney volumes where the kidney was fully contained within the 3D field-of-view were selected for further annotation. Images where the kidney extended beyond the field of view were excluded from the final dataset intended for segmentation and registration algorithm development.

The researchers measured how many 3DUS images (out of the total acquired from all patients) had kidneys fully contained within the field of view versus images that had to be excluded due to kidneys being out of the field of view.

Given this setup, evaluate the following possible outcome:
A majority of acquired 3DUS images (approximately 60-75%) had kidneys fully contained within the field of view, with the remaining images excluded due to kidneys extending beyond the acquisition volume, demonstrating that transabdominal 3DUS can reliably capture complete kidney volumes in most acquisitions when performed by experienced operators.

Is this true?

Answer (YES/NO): NO